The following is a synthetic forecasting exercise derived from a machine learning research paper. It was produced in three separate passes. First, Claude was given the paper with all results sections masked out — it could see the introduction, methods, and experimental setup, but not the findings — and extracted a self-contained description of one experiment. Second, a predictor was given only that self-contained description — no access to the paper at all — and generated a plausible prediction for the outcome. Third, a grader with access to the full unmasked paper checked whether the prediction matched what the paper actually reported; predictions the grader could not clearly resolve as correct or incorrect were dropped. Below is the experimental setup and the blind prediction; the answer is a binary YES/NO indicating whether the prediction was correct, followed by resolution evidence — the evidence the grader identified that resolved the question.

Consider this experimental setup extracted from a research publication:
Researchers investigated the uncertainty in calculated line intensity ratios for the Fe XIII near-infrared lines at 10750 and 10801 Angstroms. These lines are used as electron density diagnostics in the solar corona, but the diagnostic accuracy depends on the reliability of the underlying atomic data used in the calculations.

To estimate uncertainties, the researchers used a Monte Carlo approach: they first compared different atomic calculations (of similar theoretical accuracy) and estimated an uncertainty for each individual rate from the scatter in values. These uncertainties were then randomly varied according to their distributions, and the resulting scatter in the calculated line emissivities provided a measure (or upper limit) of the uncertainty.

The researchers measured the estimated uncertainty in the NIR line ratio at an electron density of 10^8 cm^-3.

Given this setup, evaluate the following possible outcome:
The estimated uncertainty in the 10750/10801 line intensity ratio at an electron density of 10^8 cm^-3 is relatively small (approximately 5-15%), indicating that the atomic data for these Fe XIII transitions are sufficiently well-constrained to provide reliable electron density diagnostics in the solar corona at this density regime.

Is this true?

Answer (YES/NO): YES